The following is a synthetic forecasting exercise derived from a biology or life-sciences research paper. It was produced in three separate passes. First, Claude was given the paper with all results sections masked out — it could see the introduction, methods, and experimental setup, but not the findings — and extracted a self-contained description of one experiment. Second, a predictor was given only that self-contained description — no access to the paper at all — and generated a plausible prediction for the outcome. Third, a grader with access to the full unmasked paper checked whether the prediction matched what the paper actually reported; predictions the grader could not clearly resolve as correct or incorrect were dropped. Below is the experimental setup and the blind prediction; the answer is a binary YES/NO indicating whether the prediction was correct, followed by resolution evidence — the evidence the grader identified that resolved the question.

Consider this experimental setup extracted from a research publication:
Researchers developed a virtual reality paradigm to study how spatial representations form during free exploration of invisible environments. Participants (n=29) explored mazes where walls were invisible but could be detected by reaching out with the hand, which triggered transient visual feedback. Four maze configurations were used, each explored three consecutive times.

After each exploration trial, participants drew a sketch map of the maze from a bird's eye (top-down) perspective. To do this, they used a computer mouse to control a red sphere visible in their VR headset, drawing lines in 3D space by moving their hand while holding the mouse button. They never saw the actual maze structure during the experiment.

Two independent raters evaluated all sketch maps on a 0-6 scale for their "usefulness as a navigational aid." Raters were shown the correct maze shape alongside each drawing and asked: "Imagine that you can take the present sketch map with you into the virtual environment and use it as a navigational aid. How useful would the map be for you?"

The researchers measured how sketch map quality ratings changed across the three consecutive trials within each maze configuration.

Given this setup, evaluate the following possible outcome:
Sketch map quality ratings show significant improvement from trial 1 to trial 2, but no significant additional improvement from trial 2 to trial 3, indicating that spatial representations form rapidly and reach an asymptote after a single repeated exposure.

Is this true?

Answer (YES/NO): NO